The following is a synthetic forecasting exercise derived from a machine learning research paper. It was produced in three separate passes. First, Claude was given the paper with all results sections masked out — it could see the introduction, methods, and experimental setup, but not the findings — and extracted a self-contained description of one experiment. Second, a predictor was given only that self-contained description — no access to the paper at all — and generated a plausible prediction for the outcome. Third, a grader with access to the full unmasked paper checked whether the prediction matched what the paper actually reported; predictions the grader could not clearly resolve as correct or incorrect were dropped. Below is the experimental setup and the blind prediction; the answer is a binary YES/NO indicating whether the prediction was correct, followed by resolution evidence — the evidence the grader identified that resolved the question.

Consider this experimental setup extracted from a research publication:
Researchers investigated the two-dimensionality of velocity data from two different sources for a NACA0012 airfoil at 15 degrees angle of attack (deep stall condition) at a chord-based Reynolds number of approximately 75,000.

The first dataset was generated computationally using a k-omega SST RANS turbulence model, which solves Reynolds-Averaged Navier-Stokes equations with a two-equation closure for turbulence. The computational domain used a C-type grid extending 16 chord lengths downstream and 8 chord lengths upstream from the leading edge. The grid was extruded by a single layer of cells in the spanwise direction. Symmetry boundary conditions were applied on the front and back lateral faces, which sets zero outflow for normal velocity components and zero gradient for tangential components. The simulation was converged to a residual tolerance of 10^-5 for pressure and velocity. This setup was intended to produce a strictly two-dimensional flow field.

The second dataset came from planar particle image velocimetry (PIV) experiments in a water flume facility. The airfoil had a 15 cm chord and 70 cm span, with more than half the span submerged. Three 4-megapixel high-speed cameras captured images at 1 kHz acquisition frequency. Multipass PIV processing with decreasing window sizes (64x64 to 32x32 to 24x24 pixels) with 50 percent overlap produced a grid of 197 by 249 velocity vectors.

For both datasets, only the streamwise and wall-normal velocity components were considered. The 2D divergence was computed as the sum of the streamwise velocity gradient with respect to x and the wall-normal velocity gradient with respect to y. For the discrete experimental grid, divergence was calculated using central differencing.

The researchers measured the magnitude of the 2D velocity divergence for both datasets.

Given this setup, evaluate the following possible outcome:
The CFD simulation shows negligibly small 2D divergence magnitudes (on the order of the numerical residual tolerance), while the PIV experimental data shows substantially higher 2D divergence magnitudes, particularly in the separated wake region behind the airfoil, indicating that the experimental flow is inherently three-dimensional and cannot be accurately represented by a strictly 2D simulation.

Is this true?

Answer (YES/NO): NO